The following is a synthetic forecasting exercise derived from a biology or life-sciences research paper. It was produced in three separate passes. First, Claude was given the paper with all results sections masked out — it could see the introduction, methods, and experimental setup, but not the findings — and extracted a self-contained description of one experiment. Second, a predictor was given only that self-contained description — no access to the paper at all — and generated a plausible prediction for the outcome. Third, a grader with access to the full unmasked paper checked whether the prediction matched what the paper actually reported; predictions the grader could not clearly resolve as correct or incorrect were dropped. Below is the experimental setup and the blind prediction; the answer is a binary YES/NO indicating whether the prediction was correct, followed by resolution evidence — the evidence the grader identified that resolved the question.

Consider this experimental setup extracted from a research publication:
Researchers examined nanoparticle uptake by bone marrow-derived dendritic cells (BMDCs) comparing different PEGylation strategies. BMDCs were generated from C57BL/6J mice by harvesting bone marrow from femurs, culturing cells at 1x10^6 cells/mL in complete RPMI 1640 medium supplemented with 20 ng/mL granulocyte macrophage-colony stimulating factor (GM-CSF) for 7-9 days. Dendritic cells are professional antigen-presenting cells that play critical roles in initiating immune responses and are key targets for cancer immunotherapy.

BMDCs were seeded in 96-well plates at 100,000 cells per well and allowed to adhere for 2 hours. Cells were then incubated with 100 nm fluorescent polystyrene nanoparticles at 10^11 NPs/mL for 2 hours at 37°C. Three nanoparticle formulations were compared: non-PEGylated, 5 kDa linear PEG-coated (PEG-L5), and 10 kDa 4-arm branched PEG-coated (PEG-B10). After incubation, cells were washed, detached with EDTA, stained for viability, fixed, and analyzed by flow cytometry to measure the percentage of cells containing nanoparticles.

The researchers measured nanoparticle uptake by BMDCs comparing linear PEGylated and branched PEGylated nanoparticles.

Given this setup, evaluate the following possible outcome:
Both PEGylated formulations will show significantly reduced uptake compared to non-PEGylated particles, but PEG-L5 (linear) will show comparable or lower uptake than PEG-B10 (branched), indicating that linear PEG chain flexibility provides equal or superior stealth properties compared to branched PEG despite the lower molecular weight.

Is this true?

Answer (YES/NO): YES